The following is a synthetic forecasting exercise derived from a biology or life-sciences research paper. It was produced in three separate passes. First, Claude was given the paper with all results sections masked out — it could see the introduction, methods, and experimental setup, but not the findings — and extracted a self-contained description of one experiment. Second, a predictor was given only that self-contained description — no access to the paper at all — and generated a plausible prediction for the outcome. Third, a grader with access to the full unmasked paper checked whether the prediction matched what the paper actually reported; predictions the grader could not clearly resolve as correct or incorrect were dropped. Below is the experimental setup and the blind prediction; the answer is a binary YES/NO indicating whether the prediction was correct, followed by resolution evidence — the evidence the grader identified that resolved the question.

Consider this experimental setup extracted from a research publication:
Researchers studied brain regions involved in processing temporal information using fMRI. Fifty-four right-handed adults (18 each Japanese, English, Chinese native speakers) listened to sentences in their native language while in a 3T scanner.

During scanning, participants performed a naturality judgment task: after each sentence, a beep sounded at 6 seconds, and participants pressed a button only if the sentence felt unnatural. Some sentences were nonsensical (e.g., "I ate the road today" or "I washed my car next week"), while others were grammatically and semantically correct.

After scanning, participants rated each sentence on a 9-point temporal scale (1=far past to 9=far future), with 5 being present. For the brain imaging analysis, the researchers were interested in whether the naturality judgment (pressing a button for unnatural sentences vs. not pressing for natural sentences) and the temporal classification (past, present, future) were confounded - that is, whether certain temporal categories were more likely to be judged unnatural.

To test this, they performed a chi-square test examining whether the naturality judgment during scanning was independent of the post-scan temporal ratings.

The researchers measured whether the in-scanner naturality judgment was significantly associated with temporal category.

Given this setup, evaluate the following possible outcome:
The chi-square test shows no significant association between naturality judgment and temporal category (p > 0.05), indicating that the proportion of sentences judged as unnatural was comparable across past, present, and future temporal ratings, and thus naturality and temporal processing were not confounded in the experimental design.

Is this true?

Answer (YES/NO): YES